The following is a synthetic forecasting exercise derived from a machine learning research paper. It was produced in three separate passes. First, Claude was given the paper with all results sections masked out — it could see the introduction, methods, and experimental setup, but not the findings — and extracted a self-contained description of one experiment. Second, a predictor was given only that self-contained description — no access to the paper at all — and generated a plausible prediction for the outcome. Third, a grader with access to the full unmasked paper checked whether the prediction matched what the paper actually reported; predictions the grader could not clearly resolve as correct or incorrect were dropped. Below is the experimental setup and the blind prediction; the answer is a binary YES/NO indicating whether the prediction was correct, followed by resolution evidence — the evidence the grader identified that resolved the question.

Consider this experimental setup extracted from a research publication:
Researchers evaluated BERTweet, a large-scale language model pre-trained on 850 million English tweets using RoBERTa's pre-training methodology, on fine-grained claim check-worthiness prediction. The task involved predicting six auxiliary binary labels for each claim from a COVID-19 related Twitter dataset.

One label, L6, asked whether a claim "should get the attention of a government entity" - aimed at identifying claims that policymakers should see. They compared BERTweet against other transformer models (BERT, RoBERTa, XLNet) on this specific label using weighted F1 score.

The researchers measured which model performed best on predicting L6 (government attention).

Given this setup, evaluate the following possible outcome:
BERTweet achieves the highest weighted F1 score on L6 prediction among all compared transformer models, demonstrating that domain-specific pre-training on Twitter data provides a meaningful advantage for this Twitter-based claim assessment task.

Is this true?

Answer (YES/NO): YES